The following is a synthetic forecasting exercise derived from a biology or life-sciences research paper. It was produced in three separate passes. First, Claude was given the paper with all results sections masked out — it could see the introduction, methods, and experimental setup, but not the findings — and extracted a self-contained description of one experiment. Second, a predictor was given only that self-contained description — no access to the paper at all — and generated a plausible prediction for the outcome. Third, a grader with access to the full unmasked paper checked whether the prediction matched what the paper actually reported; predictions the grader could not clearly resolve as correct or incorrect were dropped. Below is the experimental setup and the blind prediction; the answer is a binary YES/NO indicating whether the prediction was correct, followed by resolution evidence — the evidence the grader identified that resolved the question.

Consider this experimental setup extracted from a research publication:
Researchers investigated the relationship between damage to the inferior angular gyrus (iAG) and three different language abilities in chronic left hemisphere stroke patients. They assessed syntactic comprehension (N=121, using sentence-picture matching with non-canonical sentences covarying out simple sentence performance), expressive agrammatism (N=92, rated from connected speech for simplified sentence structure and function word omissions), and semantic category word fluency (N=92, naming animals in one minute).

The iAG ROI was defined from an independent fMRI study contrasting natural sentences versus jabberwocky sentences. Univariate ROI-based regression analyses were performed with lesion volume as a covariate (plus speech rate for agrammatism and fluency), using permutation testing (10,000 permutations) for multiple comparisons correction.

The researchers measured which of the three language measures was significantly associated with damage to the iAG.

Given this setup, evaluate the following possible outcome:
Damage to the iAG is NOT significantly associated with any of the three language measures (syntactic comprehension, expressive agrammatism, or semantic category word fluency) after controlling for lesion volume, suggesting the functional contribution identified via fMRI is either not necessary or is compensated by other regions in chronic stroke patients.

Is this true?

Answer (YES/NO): NO